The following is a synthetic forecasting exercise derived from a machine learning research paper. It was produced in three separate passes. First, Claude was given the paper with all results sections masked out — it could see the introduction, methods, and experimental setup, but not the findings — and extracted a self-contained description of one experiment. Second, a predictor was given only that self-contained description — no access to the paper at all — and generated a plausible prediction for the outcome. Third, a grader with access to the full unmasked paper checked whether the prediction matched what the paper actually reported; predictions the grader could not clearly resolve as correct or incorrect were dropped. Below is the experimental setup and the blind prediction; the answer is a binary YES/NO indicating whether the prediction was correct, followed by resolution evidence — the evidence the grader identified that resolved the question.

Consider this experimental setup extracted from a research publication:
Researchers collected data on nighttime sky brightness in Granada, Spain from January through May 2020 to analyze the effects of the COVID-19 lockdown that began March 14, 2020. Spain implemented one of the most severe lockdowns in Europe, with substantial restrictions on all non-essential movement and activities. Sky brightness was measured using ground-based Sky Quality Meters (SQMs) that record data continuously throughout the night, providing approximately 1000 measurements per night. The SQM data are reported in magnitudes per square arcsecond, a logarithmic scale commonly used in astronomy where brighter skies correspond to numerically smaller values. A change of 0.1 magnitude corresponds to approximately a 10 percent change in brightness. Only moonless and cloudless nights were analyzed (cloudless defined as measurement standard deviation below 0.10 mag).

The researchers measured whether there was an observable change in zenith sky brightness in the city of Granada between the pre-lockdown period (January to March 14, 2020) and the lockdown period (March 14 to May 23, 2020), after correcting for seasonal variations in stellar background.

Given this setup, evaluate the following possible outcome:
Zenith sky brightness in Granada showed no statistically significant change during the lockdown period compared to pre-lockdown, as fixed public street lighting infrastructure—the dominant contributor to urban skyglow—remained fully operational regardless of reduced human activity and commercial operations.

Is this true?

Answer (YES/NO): NO